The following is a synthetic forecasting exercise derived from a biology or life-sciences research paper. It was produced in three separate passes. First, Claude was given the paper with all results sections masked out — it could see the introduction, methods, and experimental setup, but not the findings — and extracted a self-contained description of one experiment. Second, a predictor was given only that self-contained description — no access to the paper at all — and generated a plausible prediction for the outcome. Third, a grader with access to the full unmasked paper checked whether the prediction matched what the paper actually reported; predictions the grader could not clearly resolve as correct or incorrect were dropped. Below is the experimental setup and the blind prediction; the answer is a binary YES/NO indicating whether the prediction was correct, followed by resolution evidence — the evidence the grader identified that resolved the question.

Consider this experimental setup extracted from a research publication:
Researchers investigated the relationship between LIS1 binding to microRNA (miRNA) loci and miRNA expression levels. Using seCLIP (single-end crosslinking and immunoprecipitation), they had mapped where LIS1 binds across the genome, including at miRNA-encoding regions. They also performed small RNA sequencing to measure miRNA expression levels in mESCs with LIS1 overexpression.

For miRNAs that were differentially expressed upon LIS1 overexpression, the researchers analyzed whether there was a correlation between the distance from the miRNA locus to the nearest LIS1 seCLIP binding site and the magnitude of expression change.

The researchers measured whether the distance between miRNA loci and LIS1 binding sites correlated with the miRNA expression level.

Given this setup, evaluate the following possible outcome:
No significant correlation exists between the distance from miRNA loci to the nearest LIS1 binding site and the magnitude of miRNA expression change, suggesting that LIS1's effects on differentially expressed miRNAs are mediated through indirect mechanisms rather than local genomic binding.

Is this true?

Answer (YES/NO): NO